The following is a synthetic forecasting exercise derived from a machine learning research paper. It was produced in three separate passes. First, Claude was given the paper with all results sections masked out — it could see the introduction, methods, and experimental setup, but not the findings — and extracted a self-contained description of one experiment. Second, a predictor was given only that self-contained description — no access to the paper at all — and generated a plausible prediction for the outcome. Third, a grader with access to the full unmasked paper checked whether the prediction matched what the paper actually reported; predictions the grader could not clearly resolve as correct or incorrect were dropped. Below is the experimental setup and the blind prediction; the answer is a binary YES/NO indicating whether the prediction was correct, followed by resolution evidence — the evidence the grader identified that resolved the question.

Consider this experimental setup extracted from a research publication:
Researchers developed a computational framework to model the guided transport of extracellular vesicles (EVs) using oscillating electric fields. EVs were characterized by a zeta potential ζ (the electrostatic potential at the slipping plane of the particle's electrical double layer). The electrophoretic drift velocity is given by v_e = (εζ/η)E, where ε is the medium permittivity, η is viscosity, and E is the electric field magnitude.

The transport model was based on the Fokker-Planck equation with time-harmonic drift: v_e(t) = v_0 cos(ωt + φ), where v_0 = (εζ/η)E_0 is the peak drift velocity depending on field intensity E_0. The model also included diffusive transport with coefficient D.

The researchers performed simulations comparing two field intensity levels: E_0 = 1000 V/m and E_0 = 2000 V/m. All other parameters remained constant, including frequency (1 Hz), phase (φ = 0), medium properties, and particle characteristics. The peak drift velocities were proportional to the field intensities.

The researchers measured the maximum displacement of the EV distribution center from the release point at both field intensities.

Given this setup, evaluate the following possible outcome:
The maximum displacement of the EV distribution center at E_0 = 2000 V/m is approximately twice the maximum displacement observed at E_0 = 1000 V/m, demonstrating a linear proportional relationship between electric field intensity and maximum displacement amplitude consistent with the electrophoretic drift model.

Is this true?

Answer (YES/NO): NO